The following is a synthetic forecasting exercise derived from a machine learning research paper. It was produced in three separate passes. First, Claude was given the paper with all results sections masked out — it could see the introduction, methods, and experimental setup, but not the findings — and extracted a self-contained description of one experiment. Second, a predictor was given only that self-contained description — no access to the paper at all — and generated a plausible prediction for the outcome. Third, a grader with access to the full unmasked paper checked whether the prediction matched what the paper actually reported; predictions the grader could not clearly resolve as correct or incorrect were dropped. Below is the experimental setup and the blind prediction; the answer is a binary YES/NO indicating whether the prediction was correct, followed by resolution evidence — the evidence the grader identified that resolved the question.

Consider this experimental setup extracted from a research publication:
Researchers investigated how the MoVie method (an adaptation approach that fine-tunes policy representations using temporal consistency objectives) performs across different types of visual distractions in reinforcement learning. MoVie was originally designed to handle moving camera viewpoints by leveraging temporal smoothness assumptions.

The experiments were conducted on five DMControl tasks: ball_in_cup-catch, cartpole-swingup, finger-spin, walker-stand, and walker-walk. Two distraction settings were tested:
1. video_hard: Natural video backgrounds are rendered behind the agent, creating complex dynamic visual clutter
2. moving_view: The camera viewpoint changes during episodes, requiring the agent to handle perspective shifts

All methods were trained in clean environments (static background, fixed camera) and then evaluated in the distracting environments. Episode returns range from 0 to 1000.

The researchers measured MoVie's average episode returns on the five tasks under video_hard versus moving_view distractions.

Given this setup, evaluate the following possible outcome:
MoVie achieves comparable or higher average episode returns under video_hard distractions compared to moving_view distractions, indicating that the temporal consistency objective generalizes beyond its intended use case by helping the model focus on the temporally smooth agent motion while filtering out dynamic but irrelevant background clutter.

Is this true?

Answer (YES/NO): NO